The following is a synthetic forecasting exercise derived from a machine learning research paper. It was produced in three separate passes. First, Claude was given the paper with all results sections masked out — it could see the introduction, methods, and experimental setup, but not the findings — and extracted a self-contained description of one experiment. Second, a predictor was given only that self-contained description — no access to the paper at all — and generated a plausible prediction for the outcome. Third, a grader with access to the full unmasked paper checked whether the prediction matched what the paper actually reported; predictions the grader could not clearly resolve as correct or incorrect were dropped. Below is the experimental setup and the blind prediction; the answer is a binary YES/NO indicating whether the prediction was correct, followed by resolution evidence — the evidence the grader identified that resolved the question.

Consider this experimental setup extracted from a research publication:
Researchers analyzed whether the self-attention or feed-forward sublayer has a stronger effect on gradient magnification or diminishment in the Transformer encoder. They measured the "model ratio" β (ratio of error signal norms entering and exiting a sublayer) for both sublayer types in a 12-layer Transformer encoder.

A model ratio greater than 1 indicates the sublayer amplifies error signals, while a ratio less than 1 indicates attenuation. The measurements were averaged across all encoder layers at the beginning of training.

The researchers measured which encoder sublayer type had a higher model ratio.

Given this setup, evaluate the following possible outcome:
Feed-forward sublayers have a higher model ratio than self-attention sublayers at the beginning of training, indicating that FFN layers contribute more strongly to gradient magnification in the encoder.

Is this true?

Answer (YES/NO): NO